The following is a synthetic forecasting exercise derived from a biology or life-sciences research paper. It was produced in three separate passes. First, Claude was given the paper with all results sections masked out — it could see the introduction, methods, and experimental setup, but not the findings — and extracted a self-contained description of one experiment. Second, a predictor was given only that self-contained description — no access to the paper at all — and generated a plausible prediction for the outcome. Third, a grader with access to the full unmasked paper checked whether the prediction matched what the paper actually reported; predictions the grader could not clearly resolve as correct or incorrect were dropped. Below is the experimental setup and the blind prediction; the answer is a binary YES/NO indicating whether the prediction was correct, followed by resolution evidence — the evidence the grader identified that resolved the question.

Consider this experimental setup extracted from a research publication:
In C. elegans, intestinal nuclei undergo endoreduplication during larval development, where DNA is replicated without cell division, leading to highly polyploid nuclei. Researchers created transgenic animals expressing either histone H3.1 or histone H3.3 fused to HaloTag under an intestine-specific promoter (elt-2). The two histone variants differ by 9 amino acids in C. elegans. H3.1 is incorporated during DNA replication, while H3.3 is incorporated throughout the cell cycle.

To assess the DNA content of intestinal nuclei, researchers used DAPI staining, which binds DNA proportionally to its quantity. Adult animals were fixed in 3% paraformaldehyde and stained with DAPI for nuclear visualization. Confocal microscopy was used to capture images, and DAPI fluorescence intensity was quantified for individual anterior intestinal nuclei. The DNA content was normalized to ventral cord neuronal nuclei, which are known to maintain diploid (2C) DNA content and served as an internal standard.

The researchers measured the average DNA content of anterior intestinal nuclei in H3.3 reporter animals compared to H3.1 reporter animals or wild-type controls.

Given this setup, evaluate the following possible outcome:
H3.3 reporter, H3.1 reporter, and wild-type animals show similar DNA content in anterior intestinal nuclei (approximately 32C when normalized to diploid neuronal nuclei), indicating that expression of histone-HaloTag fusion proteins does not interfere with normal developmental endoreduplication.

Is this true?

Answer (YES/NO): NO